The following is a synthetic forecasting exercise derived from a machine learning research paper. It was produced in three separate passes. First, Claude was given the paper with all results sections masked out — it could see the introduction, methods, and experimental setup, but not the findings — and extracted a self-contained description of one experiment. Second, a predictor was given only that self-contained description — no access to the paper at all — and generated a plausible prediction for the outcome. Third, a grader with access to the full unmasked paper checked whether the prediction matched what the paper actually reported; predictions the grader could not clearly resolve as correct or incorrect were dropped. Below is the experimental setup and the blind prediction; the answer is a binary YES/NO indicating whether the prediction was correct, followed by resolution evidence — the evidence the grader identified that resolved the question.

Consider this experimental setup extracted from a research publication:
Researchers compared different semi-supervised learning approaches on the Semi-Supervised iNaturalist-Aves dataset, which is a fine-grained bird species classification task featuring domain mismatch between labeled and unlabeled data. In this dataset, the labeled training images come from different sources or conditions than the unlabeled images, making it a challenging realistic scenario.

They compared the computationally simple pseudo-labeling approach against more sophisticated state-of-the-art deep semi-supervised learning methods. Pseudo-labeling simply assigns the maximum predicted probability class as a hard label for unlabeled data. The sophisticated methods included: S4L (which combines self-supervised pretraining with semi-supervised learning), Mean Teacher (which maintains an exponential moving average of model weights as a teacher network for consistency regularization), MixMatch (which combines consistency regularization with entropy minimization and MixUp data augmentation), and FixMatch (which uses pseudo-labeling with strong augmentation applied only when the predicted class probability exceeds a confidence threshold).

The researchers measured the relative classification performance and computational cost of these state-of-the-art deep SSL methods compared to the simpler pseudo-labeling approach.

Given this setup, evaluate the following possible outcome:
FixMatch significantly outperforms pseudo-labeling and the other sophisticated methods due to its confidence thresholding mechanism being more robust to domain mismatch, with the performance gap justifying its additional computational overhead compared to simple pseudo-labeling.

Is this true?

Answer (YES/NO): NO